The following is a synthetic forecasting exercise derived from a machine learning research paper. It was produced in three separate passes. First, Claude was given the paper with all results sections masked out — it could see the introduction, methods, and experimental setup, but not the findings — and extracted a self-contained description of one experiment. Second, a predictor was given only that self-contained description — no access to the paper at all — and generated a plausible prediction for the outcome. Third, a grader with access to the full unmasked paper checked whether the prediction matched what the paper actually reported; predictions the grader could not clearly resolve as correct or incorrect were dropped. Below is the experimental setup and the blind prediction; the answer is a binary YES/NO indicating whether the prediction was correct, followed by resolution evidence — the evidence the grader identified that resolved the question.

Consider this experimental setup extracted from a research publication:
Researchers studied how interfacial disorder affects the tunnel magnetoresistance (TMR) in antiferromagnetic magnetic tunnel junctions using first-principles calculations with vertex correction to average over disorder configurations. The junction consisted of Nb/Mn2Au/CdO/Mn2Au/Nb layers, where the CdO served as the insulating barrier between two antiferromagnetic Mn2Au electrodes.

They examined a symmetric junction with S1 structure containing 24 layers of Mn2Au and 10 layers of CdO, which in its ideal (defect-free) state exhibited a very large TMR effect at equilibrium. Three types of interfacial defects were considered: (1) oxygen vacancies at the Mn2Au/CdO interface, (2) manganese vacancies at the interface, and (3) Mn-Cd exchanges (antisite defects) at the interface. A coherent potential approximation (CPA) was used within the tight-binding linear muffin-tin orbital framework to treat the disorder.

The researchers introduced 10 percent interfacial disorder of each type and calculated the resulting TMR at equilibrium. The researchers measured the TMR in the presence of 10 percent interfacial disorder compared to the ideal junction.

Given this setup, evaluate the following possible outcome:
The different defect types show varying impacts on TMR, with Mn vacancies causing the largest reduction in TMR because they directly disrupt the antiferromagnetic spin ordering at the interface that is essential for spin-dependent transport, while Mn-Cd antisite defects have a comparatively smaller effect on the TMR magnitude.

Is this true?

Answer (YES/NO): YES